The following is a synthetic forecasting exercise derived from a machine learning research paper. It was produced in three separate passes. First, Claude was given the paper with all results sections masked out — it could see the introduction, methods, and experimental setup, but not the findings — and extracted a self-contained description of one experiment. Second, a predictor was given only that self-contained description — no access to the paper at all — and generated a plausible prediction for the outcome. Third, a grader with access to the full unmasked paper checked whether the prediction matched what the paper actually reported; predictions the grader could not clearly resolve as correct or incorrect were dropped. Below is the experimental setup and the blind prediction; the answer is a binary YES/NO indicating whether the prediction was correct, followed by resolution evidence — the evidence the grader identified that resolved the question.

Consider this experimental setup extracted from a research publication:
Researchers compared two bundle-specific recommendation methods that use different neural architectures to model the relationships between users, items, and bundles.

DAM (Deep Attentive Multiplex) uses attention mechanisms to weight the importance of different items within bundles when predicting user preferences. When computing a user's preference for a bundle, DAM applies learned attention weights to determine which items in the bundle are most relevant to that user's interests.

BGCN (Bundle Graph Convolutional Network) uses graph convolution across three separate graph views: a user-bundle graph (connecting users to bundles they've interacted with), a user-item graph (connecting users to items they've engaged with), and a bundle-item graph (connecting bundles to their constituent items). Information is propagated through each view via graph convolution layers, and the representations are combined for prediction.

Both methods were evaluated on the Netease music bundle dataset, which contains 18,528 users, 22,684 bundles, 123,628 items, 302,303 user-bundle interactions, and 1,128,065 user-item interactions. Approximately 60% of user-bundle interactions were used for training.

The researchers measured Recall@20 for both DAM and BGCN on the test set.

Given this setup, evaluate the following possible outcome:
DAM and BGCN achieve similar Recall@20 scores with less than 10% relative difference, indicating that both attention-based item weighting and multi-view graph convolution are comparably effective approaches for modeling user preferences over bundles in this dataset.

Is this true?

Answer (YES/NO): NO